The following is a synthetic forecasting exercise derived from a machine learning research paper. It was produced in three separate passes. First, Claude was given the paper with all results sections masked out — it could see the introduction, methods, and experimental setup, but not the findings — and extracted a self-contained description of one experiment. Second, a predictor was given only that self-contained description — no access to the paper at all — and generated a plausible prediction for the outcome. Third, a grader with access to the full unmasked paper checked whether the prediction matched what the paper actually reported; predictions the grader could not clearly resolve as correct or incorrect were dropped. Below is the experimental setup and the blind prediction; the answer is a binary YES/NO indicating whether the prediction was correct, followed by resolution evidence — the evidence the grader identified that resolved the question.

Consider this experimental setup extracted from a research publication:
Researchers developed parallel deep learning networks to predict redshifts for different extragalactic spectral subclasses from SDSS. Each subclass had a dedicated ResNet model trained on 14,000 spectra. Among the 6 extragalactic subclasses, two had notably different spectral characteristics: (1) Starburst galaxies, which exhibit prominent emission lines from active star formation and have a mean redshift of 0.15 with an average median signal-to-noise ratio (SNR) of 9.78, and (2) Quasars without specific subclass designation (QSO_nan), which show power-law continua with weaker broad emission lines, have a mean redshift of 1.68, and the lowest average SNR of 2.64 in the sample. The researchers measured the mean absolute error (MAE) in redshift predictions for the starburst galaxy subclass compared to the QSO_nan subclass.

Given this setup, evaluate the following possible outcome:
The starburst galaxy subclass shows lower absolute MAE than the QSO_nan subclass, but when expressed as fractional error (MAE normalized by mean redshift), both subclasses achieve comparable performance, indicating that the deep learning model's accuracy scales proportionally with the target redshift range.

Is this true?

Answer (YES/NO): NO